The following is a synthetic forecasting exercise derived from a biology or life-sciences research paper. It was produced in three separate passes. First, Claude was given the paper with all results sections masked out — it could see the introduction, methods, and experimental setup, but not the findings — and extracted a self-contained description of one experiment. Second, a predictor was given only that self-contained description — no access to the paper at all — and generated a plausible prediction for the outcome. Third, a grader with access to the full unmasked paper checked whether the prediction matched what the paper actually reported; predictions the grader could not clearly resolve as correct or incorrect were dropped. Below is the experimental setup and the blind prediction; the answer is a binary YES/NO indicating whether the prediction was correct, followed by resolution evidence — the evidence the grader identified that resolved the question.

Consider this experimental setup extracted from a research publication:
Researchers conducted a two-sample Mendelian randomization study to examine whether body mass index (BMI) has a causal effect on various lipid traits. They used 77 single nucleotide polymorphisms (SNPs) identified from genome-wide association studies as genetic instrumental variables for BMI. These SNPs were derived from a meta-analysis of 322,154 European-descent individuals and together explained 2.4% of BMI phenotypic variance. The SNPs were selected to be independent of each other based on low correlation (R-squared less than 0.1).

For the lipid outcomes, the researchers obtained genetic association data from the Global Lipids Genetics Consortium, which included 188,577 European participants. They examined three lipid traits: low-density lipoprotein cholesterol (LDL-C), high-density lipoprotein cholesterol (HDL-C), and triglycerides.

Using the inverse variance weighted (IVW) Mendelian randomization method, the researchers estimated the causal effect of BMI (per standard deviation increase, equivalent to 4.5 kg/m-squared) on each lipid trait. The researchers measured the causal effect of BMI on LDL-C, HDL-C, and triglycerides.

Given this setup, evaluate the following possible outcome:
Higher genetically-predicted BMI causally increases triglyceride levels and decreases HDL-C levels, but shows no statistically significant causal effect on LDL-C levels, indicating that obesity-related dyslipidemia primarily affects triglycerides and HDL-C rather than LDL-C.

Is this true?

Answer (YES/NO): YES